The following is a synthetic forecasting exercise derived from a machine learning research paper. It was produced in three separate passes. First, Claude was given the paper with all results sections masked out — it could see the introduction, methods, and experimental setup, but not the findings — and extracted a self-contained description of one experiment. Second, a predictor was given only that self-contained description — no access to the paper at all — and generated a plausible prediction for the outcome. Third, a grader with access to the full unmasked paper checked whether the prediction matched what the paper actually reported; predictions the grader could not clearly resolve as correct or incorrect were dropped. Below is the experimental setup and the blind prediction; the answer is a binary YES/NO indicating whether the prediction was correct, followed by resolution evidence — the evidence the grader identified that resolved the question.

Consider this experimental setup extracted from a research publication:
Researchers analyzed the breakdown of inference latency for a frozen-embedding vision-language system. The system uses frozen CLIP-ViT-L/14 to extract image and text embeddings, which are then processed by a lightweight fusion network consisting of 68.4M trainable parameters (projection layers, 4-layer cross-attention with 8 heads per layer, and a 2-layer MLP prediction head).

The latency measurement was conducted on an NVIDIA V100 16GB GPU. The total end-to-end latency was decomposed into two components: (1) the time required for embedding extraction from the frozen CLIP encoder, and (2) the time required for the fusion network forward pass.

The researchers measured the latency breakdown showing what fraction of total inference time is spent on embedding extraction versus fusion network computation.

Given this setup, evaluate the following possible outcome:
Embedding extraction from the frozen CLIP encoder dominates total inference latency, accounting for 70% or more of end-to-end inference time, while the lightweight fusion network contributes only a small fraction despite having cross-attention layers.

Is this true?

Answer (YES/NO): YES